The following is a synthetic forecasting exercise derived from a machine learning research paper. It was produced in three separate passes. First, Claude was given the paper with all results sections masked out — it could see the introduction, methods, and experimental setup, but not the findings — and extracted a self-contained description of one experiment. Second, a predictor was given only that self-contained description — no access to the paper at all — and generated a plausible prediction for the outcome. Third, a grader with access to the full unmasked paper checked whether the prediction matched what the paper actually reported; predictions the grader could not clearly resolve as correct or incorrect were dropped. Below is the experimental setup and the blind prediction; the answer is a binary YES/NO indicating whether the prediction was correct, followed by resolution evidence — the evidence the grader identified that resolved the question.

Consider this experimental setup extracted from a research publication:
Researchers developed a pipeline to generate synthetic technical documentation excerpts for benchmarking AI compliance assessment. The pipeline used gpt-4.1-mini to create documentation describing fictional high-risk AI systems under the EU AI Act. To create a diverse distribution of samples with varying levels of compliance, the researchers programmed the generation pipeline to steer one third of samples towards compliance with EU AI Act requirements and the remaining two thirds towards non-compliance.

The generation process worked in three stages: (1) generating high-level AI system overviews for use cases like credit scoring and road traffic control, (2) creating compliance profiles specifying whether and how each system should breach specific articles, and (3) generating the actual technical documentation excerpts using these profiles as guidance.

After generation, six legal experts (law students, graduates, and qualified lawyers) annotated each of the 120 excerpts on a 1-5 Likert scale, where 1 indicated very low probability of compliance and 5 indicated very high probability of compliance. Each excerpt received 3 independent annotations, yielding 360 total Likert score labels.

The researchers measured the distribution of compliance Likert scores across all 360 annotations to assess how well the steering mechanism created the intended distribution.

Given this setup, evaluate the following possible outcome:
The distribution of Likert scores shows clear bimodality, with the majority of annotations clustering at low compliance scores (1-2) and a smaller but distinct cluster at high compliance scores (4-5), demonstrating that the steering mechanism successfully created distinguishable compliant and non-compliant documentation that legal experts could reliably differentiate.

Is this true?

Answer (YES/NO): NO